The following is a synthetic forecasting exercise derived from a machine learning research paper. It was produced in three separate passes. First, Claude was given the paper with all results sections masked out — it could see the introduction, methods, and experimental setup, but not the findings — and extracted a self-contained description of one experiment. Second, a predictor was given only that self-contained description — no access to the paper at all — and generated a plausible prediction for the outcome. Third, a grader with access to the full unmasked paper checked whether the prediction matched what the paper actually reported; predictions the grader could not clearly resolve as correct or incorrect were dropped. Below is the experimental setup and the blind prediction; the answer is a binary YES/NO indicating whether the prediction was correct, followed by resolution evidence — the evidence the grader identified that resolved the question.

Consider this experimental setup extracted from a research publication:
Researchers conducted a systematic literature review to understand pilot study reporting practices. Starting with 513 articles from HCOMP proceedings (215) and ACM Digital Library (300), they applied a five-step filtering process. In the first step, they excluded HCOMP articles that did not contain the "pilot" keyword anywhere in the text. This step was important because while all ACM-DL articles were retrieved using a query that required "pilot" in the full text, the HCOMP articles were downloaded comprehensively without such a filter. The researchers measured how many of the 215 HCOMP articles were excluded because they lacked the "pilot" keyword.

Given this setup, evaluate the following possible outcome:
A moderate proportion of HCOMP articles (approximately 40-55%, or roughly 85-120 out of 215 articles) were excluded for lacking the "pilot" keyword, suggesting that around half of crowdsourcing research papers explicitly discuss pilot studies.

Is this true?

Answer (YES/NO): NO